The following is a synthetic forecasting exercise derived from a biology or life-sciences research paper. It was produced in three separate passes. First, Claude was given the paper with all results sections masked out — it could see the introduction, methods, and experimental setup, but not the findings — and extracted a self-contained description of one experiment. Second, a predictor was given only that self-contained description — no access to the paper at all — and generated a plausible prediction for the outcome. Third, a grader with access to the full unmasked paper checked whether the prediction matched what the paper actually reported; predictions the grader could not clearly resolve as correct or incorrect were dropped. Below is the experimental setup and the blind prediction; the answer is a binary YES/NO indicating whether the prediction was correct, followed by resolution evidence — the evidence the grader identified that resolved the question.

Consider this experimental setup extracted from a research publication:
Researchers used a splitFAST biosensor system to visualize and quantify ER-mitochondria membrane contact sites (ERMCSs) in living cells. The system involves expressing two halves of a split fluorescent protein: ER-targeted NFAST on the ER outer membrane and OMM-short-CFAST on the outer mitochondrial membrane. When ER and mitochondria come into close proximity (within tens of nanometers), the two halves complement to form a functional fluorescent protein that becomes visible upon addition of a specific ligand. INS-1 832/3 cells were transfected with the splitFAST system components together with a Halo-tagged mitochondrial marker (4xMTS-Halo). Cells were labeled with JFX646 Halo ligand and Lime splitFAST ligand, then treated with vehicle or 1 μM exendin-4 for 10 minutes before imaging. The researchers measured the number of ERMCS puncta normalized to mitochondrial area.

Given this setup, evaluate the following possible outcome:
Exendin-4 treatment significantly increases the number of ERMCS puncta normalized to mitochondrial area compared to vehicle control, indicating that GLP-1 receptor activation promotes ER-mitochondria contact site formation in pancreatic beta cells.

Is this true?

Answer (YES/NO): NO